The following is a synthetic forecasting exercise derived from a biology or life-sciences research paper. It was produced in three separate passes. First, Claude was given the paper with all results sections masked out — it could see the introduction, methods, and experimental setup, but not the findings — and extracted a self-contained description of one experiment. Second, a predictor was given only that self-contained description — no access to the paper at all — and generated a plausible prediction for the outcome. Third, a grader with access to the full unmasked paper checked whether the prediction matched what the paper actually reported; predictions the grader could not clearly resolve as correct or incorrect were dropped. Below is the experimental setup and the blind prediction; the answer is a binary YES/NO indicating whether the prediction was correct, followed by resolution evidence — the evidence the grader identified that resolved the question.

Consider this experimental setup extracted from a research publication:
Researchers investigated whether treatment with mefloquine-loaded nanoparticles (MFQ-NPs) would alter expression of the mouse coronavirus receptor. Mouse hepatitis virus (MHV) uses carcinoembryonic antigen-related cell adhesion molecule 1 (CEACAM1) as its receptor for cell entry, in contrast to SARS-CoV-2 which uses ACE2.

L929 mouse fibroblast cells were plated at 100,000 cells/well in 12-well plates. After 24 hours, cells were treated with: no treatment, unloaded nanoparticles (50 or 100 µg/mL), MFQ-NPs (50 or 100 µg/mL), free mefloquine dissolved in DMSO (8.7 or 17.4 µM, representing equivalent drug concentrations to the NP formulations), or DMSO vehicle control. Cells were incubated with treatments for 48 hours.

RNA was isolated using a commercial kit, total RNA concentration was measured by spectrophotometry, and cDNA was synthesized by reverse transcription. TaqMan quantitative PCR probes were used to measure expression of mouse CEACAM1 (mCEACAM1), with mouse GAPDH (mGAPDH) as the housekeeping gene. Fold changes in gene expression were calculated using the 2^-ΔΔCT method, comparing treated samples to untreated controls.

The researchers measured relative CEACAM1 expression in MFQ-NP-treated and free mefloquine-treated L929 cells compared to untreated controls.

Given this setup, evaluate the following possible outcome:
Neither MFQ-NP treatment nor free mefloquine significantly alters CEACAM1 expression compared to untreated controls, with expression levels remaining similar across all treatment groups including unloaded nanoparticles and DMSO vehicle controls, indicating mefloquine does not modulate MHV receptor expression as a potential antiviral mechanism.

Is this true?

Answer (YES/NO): NO